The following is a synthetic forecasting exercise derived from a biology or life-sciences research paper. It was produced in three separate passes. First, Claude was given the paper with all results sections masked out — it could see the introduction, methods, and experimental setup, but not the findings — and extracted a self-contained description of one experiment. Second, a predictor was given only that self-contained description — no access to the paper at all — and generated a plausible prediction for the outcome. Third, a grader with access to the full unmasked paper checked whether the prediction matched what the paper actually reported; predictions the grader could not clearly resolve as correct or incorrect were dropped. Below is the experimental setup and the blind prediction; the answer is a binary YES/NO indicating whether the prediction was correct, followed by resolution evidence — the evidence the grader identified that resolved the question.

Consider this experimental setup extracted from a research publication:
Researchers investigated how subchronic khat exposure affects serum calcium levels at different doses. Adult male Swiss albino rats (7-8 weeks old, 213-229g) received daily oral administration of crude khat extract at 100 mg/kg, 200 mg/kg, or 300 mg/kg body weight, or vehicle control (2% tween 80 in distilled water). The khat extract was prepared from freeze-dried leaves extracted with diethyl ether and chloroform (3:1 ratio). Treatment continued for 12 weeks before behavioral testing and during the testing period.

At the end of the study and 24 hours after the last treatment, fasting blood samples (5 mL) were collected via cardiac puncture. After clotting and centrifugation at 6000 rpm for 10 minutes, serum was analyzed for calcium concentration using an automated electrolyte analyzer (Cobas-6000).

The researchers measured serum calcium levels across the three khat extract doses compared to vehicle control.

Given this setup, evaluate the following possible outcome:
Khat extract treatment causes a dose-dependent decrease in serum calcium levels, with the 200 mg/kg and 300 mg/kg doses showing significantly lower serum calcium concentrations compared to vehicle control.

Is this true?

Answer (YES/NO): YES